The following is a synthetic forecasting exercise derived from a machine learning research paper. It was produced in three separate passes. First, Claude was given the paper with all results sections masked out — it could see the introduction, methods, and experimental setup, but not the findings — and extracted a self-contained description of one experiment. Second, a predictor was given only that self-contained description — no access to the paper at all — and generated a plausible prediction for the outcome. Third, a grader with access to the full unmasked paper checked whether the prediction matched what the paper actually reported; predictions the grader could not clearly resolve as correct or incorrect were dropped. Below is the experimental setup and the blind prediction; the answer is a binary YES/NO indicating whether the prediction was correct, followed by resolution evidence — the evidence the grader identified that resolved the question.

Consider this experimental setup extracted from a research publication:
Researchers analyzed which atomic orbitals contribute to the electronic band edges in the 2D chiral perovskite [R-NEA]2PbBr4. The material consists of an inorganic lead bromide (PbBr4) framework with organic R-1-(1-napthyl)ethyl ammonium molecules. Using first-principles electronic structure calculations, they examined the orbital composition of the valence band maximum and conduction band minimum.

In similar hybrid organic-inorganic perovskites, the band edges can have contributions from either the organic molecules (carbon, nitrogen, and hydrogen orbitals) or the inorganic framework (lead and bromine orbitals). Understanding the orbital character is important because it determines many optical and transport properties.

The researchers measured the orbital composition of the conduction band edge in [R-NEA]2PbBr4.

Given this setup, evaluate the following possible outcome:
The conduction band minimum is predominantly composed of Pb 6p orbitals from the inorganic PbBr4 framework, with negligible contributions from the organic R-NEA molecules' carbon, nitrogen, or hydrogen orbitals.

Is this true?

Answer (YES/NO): YES